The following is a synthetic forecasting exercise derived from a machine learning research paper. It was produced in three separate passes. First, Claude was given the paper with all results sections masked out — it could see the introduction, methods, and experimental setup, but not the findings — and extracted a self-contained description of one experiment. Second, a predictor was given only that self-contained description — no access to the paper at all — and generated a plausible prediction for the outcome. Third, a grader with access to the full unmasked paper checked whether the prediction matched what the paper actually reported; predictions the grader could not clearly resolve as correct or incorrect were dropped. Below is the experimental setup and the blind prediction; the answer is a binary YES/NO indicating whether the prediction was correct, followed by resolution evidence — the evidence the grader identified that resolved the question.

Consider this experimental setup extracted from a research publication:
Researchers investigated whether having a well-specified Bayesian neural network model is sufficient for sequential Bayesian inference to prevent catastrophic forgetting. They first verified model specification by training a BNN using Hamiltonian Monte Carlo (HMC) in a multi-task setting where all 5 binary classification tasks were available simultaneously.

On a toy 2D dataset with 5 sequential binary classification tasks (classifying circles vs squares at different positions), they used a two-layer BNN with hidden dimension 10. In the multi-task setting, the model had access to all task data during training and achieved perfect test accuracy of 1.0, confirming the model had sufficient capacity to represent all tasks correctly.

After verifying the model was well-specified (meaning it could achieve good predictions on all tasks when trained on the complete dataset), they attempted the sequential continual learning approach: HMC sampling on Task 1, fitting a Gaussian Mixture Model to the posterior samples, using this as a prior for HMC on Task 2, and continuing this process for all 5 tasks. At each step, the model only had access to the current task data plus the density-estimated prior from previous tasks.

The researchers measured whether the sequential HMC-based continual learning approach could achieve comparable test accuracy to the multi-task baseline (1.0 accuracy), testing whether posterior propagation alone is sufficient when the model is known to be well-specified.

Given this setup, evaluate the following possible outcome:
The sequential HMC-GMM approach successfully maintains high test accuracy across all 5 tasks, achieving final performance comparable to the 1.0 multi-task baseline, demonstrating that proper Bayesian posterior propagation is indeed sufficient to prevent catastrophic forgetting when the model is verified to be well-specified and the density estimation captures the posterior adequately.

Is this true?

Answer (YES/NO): NO